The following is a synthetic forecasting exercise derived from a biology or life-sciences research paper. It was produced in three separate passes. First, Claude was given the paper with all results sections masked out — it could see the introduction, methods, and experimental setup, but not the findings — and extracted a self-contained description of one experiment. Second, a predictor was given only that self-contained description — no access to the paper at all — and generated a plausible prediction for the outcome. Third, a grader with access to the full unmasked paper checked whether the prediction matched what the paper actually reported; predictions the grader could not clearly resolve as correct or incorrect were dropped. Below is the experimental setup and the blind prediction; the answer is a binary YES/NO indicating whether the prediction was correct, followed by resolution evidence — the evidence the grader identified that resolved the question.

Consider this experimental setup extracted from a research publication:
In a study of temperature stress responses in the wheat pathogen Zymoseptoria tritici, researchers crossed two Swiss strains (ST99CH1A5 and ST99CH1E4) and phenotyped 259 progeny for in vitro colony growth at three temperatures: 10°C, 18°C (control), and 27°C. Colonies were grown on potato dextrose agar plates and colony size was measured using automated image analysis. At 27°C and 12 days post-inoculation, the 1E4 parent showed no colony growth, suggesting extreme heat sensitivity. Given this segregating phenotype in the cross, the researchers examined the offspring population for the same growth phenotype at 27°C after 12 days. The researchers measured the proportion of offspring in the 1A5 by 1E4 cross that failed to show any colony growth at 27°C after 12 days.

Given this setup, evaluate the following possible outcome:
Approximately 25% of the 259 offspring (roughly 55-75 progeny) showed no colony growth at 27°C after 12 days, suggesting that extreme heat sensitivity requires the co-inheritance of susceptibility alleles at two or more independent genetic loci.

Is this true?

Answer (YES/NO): NO